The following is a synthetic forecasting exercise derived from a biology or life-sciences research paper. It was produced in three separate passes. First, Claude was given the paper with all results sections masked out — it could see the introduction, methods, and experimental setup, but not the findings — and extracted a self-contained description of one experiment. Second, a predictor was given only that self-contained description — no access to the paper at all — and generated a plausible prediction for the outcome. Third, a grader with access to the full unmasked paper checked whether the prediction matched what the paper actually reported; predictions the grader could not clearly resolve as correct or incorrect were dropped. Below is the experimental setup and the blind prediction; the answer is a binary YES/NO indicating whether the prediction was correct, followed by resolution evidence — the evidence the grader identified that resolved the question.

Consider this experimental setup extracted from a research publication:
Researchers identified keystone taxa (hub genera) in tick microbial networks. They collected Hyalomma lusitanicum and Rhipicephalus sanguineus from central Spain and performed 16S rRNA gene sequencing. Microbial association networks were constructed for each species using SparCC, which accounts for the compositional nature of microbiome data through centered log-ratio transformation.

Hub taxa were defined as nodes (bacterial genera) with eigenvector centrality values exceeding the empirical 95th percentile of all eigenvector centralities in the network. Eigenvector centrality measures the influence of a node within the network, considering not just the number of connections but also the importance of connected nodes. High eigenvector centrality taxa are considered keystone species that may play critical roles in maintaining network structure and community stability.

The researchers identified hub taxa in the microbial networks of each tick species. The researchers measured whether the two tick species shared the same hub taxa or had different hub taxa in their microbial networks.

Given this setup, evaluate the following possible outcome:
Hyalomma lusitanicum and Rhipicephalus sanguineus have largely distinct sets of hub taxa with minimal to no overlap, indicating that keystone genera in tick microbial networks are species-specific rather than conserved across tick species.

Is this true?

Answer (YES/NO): NO